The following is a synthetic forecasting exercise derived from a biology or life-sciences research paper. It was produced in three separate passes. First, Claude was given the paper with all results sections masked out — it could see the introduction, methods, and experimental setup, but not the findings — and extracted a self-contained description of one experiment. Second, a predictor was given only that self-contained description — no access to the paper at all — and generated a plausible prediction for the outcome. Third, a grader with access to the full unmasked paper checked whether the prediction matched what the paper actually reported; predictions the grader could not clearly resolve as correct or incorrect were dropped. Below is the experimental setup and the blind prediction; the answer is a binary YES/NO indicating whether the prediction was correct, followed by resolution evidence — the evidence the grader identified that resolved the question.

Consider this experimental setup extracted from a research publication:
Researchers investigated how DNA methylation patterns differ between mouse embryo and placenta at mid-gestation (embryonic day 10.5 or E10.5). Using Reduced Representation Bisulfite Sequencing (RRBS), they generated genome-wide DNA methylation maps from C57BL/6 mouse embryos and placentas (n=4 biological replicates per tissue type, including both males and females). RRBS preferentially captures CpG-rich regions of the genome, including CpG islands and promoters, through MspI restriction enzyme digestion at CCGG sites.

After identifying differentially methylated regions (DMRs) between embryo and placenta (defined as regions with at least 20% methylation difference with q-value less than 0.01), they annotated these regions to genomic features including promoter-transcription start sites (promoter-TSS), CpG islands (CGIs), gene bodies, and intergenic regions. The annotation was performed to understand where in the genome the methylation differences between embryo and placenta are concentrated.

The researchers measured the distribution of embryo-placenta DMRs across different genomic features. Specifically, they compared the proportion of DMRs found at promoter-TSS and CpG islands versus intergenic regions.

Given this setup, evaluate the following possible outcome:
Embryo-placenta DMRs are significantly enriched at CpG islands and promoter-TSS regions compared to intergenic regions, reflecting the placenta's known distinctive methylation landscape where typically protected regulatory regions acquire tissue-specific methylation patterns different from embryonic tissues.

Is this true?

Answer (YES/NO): NO